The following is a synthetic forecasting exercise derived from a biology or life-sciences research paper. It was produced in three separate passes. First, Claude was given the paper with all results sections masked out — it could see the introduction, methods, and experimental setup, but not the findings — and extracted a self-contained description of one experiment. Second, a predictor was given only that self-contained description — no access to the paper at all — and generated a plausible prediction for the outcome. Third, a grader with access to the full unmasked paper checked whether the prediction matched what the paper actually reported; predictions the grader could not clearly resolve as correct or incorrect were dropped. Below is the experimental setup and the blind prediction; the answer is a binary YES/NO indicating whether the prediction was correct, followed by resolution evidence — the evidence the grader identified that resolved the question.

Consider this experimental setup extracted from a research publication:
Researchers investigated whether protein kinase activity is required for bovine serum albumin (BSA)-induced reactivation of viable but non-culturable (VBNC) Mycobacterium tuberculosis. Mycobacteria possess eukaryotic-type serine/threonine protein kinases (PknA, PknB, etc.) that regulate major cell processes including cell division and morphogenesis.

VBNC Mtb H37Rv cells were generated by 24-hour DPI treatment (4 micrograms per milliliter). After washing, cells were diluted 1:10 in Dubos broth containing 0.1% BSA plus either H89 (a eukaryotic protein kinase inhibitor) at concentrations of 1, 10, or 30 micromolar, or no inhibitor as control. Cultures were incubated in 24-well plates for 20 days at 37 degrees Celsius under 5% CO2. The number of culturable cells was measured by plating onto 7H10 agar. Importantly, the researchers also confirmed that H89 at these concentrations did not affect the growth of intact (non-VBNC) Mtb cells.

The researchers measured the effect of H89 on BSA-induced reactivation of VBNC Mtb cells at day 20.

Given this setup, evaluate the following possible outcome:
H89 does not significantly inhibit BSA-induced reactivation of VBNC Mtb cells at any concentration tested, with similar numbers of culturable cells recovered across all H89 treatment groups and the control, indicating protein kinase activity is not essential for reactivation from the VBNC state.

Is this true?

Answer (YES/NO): NO